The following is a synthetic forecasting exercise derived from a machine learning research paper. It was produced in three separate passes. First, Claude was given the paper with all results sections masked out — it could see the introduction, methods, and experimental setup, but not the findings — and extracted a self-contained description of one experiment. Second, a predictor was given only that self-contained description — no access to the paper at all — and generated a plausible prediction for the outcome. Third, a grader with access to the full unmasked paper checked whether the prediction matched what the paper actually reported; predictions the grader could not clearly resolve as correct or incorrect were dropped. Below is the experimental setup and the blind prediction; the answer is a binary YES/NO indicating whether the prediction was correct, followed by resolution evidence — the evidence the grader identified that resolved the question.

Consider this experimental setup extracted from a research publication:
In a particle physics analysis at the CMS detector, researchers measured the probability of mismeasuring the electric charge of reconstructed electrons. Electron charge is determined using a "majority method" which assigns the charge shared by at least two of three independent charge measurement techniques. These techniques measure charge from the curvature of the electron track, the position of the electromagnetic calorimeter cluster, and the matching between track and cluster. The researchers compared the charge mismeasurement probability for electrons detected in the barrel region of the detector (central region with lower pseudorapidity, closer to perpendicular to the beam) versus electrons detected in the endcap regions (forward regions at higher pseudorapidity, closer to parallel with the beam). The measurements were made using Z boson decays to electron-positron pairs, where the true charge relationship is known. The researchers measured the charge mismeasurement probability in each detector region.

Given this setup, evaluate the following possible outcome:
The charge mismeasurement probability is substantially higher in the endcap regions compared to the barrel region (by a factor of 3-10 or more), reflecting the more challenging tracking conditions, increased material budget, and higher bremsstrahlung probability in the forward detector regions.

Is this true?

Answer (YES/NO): YES